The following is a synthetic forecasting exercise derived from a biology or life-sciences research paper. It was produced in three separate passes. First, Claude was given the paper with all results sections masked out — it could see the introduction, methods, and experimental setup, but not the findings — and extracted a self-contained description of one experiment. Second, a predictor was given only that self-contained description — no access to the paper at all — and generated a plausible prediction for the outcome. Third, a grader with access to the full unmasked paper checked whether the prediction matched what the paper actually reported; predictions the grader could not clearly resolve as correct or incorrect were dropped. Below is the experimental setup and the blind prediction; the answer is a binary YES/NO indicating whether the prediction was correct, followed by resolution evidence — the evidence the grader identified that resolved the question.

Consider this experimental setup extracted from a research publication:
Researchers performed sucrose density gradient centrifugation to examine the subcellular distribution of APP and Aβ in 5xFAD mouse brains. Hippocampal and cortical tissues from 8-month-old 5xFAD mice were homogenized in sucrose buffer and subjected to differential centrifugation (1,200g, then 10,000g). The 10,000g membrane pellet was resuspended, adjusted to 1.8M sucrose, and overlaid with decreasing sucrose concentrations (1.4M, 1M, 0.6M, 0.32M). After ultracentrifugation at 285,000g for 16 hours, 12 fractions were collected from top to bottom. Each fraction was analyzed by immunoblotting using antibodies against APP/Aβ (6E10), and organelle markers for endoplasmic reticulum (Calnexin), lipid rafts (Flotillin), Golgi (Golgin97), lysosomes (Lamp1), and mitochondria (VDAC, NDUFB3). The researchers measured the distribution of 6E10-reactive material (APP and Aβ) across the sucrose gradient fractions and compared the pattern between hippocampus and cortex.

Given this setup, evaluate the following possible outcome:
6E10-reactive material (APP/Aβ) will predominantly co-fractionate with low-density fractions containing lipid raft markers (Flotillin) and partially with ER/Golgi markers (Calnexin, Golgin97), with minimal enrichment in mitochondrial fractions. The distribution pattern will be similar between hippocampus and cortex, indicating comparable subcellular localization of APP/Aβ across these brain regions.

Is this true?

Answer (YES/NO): NO